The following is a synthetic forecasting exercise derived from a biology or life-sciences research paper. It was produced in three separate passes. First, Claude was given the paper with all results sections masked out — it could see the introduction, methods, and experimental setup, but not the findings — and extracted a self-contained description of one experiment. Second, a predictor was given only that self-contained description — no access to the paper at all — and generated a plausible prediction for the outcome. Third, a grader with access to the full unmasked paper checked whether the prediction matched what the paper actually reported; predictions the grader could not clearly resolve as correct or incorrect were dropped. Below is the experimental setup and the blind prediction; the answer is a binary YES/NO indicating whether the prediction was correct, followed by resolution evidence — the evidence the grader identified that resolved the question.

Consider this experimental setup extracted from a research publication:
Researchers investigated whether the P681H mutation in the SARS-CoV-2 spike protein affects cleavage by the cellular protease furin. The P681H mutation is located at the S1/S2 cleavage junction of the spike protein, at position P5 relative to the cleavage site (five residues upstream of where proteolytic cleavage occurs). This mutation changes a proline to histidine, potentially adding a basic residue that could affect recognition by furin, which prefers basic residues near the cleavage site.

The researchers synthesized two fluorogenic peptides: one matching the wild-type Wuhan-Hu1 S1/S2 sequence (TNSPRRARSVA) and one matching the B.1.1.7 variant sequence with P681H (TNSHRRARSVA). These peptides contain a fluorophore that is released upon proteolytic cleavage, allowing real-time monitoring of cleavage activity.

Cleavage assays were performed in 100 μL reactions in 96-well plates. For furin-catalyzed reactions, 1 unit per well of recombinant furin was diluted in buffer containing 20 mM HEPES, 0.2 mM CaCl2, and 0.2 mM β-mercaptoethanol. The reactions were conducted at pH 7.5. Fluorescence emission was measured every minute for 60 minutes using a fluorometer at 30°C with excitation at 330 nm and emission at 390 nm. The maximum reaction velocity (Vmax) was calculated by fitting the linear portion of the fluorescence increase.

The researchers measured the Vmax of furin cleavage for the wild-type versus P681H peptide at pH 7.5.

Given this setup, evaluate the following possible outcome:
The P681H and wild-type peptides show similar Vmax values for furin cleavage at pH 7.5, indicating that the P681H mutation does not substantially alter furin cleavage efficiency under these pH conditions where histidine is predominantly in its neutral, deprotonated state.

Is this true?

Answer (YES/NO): YES